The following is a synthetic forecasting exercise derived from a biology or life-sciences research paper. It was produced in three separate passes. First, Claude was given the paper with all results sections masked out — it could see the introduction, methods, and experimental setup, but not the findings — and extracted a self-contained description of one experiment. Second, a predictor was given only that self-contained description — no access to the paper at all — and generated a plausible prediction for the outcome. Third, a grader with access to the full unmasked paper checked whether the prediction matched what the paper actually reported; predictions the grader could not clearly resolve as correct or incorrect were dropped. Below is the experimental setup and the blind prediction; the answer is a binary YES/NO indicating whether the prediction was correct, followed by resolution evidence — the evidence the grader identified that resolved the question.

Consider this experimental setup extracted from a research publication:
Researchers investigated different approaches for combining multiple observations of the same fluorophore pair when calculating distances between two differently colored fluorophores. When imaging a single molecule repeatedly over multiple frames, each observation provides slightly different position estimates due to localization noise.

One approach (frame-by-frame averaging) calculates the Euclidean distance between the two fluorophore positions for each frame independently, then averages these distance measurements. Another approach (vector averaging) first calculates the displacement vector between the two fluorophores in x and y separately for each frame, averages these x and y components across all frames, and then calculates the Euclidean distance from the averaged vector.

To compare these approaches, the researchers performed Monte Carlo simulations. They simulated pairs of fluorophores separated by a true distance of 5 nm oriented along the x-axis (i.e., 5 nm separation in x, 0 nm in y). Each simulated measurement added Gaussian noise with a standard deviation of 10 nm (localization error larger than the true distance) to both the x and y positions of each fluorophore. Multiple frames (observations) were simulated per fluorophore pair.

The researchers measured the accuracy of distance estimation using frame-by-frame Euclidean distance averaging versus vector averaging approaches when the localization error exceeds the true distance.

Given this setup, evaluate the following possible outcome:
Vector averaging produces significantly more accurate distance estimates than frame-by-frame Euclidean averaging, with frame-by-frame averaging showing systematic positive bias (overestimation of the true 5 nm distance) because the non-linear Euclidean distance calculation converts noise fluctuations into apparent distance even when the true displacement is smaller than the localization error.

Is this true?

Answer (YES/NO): YES